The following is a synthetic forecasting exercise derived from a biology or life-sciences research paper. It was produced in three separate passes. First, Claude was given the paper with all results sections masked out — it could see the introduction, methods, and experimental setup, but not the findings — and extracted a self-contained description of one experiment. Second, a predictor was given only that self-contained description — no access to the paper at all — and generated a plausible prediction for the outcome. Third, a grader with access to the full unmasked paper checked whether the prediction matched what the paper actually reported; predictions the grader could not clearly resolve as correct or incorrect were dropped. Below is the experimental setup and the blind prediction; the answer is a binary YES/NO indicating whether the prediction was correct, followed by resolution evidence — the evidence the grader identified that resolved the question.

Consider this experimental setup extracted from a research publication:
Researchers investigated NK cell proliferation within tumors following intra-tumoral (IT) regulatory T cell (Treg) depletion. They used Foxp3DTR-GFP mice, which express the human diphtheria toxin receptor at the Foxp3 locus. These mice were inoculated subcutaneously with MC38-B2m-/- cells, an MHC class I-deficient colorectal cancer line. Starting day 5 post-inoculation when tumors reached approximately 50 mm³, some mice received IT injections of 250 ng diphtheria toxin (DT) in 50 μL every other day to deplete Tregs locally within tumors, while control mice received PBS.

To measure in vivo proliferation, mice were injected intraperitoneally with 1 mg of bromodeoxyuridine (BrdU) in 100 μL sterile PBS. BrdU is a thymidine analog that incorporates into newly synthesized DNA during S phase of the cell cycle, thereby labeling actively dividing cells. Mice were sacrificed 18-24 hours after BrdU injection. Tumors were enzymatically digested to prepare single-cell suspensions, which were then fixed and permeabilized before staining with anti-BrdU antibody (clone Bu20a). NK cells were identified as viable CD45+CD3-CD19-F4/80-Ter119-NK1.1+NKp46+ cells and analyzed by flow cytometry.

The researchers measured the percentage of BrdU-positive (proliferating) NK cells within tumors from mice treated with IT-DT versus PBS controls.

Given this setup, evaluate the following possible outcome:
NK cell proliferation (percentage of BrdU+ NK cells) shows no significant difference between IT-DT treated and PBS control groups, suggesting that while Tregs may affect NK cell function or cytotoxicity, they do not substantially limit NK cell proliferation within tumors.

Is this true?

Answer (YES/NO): NO